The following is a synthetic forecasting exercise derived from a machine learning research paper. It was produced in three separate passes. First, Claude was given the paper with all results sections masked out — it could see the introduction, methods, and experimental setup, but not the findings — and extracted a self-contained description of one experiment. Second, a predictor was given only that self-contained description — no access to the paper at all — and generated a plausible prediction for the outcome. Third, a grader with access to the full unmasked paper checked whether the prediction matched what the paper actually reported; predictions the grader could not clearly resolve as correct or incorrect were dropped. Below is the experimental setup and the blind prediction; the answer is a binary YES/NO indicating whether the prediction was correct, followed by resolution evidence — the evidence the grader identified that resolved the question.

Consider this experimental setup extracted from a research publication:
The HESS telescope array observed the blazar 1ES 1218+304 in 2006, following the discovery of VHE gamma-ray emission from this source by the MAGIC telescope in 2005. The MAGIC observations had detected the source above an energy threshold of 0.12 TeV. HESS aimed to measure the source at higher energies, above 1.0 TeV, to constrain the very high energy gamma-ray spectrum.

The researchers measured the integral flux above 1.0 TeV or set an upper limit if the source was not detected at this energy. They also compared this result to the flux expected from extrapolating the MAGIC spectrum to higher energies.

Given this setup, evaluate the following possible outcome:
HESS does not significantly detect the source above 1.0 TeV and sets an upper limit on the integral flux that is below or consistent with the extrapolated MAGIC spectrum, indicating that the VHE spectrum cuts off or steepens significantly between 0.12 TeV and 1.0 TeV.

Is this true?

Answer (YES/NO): NO